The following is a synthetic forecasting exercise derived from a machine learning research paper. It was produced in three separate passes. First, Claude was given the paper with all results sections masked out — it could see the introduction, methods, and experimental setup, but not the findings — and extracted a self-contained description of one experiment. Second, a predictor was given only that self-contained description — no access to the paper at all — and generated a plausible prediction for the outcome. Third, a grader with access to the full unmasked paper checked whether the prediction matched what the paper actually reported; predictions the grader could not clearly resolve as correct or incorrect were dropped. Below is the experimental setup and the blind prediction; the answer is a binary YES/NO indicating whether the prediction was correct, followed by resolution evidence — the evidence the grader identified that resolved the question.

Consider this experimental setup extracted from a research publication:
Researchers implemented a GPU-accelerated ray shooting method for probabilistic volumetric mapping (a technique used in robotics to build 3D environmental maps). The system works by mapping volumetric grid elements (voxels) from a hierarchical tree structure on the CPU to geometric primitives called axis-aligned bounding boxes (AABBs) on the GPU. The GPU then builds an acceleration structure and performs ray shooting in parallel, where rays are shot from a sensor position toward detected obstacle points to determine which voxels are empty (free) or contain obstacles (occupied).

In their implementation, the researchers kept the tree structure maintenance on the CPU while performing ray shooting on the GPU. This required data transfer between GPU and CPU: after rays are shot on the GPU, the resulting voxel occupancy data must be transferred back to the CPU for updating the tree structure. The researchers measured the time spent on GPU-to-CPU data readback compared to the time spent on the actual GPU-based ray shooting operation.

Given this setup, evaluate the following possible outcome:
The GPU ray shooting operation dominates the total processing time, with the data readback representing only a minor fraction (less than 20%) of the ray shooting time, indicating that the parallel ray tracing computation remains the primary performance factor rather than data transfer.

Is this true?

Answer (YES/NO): NO